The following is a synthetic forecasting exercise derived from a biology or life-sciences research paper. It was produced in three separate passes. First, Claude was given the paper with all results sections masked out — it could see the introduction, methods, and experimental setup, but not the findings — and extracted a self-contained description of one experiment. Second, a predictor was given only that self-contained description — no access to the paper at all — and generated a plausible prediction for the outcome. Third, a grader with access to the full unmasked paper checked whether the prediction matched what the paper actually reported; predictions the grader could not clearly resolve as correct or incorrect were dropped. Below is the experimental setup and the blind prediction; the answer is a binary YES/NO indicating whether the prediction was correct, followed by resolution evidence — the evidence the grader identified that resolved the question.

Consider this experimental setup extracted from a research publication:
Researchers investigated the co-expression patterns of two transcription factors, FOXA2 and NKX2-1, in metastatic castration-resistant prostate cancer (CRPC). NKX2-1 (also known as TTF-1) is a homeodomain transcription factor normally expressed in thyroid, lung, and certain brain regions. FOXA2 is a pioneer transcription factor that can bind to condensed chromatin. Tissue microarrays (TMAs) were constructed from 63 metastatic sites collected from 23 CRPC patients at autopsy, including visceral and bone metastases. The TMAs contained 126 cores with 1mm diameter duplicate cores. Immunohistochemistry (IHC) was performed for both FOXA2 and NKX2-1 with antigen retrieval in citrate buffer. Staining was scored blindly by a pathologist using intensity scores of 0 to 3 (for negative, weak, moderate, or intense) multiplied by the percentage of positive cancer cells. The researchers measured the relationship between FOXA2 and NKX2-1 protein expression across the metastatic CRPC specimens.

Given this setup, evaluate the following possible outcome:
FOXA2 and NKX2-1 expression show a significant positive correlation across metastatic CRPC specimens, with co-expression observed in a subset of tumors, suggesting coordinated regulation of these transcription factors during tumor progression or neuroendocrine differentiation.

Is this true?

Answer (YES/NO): YES